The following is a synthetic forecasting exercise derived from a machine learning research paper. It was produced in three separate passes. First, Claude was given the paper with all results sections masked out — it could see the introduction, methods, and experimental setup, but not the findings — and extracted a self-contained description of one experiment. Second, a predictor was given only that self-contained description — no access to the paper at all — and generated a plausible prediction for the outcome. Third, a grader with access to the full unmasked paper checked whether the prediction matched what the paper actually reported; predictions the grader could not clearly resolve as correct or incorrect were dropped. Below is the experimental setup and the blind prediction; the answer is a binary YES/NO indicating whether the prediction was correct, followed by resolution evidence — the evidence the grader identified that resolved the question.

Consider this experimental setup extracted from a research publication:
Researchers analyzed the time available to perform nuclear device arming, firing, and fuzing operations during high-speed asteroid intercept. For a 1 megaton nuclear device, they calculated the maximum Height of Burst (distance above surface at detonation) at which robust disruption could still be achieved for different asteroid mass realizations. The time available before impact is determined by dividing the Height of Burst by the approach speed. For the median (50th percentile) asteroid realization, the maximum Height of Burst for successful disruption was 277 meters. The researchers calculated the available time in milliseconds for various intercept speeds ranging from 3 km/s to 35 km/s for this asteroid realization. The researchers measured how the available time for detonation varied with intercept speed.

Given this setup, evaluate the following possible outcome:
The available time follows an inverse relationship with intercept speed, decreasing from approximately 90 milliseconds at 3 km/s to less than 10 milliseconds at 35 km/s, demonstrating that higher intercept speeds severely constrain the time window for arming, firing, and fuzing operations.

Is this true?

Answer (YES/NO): YES